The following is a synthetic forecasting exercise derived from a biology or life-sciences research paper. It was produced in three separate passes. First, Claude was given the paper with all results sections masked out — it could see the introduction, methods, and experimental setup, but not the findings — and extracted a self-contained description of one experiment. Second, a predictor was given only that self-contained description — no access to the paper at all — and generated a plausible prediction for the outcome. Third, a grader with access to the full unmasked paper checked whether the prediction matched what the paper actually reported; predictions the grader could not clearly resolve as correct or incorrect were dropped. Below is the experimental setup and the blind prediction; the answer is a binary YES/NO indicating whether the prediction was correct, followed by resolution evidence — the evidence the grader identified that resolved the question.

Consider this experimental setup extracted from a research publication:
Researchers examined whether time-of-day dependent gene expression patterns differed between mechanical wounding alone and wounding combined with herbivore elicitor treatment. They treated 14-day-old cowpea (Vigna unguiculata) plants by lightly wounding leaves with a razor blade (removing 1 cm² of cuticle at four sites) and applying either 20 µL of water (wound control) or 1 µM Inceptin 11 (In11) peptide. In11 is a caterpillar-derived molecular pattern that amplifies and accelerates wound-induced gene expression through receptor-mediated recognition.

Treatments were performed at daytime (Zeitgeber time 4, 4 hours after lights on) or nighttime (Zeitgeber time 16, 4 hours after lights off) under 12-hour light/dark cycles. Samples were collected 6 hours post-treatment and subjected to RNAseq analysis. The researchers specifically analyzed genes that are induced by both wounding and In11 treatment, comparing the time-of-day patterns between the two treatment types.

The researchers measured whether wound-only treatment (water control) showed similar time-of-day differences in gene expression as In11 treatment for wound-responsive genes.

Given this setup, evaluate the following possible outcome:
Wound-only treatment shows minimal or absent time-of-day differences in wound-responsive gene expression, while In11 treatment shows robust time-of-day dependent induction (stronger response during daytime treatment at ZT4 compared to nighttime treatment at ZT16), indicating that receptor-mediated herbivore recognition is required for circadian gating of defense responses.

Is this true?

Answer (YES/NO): YES